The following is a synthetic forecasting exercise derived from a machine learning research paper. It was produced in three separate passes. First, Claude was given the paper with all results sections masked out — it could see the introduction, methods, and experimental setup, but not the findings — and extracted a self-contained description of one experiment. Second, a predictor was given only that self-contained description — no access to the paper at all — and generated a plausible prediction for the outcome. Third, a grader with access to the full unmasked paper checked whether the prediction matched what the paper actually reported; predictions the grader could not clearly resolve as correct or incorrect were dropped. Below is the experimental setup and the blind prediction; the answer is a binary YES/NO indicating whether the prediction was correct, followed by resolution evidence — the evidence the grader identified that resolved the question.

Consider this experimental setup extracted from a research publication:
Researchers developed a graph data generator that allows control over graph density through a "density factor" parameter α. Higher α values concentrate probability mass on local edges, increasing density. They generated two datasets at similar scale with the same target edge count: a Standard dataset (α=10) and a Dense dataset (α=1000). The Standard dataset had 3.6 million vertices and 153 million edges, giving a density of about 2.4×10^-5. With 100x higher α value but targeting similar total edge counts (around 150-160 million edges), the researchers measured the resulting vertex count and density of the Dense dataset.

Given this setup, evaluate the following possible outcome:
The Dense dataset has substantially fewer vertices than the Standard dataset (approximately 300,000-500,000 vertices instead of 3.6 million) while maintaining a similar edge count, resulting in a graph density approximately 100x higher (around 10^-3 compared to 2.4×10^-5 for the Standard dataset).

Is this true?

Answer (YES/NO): NO